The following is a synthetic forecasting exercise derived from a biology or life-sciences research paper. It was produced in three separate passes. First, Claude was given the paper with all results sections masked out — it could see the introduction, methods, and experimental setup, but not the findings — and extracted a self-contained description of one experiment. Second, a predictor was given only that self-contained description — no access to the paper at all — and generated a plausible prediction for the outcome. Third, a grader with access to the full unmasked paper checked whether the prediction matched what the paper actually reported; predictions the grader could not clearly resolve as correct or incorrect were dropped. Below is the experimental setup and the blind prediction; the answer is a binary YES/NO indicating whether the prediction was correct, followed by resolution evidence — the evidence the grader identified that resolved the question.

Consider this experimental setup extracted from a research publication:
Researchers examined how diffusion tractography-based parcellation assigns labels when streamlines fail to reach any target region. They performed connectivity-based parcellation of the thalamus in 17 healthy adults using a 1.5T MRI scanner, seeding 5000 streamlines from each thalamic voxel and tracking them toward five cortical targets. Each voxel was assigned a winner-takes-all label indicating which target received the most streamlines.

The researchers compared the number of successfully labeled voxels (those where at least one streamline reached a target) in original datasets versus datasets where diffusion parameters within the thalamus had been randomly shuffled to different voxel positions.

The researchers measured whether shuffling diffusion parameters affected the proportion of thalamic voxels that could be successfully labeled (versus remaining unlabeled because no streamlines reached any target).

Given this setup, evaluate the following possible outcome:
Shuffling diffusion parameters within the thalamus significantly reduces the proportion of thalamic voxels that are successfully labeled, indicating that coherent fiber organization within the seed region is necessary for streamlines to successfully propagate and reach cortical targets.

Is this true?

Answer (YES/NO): NO